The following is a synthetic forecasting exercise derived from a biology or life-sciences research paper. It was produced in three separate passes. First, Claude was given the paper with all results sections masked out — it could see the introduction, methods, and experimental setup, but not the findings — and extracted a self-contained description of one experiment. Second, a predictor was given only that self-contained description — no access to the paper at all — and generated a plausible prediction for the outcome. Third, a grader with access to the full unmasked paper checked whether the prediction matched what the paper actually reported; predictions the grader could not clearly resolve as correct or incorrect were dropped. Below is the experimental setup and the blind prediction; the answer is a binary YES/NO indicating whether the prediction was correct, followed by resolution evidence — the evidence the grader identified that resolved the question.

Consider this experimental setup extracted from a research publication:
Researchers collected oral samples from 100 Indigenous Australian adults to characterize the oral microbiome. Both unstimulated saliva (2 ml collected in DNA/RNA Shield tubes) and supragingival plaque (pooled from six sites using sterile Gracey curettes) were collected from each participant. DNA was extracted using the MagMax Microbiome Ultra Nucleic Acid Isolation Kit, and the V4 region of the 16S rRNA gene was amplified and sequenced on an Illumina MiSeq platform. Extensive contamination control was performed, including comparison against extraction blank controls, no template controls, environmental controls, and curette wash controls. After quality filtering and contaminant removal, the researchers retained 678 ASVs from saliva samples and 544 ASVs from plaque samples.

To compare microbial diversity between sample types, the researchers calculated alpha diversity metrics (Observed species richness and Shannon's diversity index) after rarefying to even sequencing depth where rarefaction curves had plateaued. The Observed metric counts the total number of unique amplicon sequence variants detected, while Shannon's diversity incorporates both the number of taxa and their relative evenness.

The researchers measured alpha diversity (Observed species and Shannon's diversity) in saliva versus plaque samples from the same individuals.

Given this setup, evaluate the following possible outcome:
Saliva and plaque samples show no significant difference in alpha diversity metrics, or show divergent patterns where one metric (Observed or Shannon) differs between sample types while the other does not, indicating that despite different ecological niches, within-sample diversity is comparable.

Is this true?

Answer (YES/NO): NO